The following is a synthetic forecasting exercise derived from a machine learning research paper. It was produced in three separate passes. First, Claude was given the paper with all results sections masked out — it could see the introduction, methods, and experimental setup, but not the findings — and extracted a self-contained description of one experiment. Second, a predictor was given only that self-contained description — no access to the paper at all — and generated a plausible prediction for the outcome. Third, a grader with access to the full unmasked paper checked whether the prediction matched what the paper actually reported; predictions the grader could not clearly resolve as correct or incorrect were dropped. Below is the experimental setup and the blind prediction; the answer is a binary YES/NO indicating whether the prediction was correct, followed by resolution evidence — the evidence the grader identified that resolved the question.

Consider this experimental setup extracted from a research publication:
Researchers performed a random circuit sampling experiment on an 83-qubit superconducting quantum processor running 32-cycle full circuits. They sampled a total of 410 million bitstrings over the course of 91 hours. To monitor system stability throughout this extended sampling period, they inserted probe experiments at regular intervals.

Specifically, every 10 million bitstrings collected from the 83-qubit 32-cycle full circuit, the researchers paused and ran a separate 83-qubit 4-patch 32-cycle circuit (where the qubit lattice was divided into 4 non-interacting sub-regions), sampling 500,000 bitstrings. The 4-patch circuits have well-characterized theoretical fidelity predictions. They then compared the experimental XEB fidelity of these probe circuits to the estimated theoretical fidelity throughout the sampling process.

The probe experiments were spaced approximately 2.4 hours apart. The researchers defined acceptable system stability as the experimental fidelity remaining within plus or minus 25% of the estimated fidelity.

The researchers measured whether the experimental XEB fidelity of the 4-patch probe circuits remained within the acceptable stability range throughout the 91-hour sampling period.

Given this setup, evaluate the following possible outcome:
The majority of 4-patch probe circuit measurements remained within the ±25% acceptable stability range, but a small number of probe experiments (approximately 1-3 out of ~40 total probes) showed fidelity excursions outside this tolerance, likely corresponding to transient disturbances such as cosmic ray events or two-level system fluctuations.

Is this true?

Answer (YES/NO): NO